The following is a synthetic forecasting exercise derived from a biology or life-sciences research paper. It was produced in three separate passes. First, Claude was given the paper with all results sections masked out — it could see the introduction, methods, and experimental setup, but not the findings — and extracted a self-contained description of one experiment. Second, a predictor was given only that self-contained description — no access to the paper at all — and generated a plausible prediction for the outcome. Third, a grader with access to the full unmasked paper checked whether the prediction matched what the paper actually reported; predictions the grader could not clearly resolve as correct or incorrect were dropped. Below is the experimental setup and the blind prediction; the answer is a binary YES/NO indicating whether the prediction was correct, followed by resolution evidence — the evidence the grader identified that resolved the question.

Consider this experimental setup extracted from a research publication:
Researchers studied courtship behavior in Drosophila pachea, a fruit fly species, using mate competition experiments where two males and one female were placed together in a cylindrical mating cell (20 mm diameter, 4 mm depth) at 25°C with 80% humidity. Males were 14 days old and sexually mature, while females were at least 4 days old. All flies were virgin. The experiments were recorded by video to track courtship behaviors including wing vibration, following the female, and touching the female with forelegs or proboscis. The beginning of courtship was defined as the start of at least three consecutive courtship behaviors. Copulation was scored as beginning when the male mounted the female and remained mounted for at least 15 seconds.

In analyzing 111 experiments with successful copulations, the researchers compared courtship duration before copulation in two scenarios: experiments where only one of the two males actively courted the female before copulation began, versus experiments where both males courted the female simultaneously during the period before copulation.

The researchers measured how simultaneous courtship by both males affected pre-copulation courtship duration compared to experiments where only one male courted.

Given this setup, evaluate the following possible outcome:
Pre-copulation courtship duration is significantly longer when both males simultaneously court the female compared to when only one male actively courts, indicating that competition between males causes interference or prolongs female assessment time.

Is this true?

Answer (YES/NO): YES